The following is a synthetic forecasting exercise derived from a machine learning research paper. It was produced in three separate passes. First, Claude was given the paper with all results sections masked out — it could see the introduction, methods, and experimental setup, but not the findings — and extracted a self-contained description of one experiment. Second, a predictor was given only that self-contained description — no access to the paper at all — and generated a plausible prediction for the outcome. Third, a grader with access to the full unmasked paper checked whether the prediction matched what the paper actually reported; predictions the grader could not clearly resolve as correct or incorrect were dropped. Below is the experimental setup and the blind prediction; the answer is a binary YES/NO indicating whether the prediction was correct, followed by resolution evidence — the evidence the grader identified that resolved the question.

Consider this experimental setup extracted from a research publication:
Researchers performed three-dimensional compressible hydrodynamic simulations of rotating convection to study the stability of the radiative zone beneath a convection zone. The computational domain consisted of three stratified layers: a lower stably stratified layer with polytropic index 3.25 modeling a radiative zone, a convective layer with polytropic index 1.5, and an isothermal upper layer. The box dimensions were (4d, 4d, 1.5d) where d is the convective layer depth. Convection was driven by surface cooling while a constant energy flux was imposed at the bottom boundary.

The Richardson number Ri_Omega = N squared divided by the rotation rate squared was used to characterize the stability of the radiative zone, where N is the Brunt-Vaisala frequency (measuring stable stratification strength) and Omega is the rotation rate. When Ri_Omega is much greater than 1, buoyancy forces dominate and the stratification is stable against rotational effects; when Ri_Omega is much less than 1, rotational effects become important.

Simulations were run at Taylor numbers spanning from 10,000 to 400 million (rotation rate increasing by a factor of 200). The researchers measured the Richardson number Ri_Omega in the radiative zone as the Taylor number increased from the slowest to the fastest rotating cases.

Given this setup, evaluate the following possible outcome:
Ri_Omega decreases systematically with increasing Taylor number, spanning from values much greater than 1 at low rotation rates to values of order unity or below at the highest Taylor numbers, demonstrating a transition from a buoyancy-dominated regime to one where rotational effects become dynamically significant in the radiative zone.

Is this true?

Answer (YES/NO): YES